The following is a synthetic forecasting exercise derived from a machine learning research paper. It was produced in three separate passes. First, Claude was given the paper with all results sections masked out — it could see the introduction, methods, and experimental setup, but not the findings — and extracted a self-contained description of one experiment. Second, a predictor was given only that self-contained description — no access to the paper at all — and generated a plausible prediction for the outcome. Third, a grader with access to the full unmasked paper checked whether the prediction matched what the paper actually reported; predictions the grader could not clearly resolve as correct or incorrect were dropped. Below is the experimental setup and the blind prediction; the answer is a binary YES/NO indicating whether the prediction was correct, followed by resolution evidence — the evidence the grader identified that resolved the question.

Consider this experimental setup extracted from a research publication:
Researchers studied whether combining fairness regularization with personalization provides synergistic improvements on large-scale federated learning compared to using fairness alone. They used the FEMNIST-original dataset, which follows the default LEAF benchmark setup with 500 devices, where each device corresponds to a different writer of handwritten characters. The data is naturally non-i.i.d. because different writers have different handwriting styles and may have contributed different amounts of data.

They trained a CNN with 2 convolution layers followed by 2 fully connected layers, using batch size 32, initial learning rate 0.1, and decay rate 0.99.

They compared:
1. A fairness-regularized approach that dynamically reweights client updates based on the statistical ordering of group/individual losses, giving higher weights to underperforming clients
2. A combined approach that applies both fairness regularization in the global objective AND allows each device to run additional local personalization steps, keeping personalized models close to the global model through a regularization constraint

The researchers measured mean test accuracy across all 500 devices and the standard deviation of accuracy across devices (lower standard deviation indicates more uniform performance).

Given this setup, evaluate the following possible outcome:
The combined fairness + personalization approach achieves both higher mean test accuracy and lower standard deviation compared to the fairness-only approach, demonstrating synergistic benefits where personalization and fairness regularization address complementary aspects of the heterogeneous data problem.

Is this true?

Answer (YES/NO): YES